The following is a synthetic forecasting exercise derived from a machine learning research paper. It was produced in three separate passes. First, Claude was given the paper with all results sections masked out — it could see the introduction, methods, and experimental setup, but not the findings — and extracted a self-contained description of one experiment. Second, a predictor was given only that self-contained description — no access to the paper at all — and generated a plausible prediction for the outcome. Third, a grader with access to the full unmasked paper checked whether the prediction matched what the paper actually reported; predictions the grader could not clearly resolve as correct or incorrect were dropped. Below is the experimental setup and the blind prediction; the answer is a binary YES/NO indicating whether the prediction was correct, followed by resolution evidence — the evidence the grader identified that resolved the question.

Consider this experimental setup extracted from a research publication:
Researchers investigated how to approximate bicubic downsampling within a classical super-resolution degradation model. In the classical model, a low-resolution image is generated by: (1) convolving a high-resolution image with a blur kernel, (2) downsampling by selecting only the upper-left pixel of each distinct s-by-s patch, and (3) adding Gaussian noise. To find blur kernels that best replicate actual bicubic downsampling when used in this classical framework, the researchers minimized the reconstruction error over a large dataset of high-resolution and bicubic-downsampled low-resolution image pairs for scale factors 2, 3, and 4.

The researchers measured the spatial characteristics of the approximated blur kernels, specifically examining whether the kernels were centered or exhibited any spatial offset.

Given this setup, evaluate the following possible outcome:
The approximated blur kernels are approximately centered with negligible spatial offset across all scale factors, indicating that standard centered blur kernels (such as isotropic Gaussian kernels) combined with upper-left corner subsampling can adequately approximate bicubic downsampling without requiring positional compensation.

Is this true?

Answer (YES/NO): NO